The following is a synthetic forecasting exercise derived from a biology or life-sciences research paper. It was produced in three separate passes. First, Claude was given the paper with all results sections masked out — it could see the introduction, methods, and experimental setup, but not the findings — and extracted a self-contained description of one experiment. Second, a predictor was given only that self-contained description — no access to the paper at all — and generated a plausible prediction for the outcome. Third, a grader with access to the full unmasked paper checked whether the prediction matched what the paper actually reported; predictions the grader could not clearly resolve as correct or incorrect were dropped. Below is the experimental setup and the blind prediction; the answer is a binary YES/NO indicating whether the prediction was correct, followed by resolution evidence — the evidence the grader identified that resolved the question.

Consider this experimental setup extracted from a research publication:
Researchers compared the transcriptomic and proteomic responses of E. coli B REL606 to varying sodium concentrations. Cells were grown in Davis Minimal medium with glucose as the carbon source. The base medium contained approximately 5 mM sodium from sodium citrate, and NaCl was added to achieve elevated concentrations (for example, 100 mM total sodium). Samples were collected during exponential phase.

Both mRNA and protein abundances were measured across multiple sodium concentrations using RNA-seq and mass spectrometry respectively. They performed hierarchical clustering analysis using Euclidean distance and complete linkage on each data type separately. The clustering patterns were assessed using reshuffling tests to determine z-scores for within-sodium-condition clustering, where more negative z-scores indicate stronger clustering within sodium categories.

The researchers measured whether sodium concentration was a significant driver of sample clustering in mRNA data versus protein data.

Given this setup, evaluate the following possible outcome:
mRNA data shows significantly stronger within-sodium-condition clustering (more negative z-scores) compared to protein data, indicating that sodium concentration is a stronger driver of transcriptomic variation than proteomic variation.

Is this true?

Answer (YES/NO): NO